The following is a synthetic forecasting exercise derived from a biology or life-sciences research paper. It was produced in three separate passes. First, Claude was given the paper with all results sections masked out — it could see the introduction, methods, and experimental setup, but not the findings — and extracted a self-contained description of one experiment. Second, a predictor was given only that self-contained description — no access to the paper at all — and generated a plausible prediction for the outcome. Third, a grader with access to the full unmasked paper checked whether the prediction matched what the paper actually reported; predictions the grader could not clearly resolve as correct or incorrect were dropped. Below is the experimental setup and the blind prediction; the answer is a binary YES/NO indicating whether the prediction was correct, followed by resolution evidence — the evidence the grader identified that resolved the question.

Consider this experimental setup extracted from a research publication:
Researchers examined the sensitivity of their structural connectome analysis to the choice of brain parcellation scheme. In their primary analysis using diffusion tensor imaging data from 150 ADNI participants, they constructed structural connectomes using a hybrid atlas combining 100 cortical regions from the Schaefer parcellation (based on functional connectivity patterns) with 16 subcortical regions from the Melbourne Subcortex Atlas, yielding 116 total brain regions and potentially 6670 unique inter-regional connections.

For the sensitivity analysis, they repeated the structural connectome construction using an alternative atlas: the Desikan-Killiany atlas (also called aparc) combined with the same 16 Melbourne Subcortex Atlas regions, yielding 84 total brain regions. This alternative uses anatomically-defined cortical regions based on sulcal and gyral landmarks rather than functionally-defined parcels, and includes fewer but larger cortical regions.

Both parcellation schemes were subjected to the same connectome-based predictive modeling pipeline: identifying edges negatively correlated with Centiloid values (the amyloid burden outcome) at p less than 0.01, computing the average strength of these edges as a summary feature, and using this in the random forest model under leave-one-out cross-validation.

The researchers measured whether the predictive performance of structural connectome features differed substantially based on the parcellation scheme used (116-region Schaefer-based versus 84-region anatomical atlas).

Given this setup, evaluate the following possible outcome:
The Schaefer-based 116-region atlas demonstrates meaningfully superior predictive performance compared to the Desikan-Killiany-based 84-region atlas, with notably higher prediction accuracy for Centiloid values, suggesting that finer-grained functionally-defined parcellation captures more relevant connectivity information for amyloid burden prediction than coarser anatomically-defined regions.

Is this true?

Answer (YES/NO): NO